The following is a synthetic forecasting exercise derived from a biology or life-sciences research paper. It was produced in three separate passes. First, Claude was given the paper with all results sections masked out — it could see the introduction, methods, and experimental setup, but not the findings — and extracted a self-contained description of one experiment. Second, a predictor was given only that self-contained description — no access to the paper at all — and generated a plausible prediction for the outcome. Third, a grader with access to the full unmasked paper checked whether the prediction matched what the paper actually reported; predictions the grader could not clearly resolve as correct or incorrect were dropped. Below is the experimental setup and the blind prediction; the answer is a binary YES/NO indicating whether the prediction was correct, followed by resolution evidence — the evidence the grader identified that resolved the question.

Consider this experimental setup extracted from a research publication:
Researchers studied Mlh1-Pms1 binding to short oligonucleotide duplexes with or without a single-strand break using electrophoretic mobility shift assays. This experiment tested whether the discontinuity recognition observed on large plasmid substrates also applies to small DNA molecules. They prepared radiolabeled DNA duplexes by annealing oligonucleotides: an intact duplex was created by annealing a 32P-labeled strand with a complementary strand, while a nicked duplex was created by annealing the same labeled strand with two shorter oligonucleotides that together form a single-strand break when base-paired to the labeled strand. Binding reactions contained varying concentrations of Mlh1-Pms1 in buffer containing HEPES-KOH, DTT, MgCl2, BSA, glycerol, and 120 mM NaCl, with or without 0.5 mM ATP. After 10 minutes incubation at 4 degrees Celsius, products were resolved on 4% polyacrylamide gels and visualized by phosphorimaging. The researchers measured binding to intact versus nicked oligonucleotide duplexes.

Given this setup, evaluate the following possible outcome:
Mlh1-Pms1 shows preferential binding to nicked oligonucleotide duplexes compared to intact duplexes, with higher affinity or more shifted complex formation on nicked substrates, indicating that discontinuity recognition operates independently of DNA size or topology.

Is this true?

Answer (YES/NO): NO